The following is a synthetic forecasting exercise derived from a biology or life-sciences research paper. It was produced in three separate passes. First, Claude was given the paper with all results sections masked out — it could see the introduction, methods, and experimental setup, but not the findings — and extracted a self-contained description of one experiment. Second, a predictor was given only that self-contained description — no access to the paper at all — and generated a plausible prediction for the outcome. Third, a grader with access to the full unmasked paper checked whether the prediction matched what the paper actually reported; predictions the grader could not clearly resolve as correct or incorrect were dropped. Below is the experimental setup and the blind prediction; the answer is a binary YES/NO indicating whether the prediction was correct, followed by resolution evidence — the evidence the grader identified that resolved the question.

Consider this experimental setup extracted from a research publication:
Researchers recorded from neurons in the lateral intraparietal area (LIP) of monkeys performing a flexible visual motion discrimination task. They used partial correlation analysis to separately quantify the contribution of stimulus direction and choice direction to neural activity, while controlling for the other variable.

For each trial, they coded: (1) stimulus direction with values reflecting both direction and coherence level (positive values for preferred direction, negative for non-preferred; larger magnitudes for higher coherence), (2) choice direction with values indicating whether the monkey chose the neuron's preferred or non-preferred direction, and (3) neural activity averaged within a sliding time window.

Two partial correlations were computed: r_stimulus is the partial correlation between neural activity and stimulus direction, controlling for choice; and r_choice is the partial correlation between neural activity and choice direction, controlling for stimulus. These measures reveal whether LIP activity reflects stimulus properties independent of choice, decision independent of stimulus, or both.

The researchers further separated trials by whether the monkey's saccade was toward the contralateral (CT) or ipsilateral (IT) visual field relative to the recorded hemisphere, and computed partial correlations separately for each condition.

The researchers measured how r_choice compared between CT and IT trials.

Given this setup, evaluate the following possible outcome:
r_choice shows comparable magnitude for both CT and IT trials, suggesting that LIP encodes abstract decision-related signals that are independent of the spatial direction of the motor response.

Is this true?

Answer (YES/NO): NO